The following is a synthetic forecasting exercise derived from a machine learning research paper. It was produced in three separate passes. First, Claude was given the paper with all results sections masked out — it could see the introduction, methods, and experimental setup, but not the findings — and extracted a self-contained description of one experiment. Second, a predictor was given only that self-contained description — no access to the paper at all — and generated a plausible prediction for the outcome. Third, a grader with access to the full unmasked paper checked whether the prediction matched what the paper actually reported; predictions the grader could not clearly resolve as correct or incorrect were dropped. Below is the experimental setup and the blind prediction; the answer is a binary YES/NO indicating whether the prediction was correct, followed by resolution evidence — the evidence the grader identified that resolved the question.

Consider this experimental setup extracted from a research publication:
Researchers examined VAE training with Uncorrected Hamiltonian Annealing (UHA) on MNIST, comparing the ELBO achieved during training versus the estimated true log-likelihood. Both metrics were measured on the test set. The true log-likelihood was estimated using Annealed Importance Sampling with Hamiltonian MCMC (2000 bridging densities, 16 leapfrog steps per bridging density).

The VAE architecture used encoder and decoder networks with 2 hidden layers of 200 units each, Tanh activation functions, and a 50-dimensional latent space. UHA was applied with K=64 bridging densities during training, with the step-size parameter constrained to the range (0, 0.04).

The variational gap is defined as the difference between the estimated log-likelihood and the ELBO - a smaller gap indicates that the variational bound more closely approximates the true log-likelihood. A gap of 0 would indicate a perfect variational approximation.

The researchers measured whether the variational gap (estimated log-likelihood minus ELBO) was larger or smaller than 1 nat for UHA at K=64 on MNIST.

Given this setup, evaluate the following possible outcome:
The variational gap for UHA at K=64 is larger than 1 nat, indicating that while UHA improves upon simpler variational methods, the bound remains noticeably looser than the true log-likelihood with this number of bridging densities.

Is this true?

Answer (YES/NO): NO